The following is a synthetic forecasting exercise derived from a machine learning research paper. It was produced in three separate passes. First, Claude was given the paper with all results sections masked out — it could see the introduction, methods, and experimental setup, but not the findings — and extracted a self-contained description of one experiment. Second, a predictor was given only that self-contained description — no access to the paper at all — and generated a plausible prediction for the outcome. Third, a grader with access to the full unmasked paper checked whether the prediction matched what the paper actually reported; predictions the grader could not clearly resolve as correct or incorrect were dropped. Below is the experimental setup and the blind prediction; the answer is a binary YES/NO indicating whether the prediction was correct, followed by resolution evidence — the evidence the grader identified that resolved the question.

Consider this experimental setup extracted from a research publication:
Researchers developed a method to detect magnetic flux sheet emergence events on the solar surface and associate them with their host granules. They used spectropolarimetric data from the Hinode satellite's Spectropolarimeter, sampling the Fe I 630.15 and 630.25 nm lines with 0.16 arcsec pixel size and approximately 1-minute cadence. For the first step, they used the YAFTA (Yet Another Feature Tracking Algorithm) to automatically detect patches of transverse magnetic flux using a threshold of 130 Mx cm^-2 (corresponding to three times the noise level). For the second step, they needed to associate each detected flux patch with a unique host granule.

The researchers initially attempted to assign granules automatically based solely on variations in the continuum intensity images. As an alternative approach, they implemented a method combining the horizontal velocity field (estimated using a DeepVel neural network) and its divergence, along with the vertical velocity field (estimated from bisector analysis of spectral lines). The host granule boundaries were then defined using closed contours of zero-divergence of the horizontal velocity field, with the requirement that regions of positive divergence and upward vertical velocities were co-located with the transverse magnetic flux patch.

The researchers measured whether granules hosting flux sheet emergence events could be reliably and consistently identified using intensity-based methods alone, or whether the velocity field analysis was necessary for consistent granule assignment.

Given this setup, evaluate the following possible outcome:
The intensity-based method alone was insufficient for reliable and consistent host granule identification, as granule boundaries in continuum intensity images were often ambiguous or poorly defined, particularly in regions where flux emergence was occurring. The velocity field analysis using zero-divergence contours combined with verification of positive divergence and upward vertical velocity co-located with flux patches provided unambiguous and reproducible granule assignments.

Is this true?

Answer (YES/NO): NO